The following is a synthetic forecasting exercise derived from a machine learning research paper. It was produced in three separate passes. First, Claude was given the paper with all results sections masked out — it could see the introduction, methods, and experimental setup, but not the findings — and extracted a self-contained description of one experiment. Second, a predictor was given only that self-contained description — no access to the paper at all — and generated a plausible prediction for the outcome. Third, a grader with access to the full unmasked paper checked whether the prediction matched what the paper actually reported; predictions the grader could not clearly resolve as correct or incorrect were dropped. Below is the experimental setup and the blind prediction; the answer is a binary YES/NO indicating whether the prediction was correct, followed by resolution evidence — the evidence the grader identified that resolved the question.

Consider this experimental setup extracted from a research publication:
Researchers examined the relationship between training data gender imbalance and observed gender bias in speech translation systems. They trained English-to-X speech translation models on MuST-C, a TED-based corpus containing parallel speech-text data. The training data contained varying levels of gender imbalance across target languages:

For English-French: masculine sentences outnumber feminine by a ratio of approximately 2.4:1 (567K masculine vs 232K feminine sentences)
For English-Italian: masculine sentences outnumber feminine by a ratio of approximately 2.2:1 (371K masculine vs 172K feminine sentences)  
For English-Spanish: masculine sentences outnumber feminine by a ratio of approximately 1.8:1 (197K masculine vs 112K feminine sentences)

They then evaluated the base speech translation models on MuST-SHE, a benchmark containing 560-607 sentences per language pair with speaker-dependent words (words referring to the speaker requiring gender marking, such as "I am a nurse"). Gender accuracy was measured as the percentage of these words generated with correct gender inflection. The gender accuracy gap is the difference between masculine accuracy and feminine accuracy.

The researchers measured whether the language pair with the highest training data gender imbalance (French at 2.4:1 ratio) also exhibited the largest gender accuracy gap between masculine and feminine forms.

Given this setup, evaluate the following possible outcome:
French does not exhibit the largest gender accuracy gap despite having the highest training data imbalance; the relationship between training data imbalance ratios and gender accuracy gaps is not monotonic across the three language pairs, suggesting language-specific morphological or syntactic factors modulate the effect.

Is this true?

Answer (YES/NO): YES